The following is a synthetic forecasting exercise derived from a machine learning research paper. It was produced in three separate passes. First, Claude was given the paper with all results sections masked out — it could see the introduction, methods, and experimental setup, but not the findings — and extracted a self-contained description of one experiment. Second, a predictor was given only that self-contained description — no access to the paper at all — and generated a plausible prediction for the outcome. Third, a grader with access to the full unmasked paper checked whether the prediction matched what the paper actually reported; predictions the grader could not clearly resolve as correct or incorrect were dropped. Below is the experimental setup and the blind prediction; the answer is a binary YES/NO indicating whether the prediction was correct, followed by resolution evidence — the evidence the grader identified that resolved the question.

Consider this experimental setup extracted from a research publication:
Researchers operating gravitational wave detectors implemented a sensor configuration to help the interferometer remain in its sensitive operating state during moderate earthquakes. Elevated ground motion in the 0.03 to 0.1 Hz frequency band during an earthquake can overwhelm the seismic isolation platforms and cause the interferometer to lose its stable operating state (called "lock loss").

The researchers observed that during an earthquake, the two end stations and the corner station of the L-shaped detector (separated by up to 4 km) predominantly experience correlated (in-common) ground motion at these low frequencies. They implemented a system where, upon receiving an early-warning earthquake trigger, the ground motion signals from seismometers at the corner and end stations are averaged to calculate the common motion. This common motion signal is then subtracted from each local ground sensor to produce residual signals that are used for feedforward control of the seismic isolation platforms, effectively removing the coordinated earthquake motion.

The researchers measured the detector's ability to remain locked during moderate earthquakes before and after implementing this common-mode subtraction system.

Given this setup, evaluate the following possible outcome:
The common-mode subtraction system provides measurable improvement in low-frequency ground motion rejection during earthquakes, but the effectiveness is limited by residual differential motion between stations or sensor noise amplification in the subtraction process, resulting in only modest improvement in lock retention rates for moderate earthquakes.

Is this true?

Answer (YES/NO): NO